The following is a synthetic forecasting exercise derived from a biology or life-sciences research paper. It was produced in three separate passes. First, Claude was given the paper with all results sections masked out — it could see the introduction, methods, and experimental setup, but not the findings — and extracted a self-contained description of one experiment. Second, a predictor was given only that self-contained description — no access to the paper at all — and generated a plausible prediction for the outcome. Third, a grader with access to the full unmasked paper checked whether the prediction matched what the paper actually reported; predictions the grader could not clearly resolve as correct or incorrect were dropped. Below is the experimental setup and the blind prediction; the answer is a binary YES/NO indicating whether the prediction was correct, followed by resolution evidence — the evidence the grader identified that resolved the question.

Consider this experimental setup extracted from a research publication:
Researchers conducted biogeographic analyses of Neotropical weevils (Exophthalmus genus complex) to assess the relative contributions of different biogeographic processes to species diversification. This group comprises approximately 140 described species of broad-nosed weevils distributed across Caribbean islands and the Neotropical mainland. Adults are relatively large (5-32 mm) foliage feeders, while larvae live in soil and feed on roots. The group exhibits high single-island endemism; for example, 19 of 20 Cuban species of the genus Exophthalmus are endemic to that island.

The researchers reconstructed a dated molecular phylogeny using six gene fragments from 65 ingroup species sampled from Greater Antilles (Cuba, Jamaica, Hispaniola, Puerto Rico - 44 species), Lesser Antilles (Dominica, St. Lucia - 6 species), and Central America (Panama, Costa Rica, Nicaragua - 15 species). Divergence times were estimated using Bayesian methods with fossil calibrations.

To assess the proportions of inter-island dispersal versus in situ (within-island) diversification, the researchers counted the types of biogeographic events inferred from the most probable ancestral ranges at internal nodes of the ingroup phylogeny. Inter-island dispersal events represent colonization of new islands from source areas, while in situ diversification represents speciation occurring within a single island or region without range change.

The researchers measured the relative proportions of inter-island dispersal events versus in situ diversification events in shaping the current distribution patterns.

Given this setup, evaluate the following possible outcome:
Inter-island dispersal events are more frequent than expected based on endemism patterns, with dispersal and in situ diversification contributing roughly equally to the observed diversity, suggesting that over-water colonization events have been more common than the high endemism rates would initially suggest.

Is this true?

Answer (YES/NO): NO